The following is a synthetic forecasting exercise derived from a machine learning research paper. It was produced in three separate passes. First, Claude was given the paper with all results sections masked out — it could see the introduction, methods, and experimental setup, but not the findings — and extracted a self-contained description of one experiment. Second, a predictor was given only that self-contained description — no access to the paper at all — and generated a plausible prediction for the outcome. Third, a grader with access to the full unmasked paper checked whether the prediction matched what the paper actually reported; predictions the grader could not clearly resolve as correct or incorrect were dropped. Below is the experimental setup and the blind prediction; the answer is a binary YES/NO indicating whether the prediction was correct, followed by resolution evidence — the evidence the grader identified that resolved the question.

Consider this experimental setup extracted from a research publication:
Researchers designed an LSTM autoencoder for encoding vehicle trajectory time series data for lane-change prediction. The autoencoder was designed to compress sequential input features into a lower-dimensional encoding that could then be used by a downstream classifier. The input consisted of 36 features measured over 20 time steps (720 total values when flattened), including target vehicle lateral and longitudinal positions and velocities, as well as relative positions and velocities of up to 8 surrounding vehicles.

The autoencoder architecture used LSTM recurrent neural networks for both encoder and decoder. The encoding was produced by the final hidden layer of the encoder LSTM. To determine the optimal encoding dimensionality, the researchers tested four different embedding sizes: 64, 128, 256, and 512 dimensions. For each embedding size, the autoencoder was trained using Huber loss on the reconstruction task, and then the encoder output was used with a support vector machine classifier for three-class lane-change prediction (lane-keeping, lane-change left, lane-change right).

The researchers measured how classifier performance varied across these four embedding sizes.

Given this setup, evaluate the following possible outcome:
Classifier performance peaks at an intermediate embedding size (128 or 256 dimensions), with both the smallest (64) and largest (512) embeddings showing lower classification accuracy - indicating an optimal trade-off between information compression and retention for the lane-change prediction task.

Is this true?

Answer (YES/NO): NO